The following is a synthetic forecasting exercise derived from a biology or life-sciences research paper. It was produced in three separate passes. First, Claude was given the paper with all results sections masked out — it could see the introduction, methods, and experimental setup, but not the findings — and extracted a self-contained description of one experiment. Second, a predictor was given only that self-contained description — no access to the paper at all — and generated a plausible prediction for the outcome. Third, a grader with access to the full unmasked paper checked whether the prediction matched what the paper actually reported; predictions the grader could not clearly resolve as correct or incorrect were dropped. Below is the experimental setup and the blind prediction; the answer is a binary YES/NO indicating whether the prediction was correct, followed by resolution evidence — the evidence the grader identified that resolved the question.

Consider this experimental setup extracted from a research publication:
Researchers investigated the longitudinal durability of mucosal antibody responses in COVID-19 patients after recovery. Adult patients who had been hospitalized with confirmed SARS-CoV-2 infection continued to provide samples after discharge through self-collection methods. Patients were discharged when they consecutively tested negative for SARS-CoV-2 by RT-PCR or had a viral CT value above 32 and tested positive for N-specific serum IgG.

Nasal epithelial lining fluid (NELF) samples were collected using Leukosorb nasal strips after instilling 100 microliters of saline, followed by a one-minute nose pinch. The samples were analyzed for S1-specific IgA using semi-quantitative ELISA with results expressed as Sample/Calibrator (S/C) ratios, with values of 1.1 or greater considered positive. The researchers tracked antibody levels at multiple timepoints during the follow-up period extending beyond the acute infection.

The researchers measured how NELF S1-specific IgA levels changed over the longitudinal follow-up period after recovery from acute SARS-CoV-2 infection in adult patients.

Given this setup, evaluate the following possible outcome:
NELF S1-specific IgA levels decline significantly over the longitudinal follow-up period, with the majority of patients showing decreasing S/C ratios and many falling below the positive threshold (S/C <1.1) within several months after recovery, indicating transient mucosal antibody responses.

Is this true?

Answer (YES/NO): NO